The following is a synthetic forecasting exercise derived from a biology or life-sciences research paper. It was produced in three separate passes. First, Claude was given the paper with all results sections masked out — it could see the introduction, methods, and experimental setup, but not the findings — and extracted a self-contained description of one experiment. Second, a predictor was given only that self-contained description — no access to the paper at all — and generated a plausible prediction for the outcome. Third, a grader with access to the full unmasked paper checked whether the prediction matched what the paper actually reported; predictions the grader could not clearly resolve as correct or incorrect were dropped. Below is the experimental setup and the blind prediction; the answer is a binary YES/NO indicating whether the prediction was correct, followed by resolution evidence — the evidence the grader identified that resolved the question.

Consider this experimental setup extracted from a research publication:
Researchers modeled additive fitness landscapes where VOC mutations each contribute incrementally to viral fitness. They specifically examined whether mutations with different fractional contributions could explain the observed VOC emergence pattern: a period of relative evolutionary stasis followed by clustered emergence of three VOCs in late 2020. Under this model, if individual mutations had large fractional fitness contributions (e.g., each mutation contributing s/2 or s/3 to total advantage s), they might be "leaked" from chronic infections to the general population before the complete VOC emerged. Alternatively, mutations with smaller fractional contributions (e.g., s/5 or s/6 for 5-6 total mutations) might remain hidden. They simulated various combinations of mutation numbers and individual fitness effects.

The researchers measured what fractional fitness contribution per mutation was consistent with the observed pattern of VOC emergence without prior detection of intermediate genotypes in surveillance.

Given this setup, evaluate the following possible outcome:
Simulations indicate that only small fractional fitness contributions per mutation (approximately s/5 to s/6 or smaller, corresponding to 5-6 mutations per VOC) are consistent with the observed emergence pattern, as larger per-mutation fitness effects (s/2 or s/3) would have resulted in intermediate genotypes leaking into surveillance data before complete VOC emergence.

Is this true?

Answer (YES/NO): NO